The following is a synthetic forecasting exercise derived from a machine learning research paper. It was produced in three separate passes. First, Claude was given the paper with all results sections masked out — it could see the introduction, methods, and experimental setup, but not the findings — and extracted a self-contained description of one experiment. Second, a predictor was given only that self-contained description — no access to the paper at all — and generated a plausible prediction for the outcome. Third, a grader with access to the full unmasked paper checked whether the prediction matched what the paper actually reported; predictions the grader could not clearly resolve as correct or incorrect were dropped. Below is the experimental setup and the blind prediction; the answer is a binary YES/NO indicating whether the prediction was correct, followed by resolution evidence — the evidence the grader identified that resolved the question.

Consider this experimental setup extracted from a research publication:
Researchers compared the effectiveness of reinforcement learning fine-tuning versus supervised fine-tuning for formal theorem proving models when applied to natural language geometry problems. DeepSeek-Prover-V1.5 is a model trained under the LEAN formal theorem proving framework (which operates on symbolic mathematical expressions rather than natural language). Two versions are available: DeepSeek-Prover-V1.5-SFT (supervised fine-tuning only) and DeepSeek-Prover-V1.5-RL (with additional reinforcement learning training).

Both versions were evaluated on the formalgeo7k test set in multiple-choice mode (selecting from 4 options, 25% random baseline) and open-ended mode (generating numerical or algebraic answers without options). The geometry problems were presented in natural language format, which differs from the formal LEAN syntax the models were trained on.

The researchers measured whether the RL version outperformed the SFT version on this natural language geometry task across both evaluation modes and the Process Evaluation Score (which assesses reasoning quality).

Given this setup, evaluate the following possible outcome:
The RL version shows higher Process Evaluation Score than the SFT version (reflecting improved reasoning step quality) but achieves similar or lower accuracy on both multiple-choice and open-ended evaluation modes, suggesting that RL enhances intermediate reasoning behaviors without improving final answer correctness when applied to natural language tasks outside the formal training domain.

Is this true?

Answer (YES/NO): NO